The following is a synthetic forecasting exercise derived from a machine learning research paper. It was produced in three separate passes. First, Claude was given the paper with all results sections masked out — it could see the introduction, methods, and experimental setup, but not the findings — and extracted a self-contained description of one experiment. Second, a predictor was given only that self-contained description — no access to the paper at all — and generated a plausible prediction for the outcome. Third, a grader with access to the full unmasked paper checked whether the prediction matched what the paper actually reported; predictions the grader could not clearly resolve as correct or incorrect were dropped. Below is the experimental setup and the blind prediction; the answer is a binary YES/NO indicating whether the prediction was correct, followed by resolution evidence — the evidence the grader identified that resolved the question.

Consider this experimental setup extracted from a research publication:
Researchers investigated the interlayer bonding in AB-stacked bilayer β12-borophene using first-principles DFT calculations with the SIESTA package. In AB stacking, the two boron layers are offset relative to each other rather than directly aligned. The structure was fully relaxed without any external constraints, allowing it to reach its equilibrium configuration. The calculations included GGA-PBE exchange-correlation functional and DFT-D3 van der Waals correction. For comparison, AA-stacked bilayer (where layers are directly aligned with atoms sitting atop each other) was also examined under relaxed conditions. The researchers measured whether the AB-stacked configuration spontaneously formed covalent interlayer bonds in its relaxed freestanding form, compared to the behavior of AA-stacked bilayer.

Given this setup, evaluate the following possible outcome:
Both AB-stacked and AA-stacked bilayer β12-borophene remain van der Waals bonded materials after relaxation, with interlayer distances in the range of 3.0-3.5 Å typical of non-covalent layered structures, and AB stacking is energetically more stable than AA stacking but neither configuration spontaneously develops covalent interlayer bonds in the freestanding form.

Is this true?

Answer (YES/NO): NO